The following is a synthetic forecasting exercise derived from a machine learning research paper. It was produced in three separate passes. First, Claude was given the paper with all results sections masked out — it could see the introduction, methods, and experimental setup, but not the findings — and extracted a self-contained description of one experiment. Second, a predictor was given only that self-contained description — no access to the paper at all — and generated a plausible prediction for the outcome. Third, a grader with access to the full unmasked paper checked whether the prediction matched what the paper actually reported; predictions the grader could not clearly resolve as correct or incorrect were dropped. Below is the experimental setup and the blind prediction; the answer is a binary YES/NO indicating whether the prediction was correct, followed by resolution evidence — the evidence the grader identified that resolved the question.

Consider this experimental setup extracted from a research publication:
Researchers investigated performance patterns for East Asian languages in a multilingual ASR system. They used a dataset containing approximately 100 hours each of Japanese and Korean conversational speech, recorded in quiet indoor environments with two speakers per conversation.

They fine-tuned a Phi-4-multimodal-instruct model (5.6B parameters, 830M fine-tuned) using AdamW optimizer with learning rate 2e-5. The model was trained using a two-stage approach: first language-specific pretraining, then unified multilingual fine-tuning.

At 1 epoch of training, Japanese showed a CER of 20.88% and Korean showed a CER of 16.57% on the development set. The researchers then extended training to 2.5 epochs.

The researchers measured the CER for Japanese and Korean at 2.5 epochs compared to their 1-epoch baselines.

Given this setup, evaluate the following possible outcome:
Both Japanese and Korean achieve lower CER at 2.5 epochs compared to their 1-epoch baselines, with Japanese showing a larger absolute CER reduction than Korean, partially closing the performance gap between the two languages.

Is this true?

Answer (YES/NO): YES